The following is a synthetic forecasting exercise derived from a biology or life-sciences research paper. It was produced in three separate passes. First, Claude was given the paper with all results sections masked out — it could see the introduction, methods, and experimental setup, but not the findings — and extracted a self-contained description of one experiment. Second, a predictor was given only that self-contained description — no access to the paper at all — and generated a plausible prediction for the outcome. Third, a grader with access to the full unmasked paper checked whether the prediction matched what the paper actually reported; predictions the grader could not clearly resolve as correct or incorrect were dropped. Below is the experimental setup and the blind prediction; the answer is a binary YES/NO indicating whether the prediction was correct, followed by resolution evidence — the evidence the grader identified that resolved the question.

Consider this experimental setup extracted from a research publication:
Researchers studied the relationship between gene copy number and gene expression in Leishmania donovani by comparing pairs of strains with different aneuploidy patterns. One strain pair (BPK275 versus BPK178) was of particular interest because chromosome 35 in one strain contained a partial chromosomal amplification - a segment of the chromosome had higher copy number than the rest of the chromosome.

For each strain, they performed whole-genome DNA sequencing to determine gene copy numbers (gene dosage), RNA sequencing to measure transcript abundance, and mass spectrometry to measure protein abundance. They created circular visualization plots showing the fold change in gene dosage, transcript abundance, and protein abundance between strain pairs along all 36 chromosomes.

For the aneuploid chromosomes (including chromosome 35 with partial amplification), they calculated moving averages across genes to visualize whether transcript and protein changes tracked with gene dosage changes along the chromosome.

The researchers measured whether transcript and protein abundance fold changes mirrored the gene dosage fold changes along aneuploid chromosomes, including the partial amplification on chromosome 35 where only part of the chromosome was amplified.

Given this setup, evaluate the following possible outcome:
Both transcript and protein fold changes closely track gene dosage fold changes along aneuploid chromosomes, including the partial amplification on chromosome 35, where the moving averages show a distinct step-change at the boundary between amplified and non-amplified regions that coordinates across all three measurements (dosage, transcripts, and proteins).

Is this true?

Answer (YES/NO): NO